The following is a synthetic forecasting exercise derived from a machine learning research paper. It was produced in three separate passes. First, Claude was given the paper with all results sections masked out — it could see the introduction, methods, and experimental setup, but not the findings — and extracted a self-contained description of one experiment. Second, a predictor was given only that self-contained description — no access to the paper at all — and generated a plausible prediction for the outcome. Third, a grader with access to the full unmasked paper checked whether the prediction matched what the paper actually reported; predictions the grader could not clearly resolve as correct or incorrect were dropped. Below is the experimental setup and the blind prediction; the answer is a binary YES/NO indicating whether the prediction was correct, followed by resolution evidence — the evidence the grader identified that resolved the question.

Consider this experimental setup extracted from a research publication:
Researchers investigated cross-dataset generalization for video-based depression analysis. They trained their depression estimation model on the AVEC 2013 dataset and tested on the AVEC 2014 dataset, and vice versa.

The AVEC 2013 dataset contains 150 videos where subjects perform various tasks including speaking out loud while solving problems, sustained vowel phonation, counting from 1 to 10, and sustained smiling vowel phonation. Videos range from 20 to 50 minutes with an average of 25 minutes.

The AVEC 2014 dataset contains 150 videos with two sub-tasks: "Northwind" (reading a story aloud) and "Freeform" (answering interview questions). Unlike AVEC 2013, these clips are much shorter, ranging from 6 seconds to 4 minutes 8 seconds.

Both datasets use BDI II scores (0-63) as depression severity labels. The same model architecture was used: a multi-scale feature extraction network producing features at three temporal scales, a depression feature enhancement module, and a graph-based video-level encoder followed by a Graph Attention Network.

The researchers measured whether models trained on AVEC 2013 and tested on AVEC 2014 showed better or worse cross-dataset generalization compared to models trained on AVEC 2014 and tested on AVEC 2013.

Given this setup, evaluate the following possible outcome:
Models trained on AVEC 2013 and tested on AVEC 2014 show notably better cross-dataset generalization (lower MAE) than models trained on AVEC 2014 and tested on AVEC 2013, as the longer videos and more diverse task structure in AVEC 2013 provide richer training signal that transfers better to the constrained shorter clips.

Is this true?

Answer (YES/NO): YES